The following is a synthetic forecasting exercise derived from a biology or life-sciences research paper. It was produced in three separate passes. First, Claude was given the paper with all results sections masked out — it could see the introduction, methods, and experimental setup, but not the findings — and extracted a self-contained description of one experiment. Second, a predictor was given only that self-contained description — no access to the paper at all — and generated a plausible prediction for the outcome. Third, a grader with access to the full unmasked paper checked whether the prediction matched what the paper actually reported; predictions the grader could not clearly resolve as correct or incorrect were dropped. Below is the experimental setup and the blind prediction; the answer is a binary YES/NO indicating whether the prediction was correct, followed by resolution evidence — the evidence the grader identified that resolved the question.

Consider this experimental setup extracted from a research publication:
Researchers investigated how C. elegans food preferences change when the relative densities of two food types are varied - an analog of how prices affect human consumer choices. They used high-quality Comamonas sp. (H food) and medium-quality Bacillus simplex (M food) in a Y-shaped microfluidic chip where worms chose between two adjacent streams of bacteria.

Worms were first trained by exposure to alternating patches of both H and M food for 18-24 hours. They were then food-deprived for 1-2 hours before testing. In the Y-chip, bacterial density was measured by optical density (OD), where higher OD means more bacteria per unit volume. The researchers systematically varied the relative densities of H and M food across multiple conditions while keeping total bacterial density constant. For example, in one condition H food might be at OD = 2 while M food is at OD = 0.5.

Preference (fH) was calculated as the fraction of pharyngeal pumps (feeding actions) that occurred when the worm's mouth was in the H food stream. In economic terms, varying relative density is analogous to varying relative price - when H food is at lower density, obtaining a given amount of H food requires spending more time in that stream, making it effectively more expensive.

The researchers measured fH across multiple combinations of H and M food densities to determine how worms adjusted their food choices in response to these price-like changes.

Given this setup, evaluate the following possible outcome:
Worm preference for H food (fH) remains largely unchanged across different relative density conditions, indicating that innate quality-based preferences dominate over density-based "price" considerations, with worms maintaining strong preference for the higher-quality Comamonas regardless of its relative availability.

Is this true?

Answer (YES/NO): NO